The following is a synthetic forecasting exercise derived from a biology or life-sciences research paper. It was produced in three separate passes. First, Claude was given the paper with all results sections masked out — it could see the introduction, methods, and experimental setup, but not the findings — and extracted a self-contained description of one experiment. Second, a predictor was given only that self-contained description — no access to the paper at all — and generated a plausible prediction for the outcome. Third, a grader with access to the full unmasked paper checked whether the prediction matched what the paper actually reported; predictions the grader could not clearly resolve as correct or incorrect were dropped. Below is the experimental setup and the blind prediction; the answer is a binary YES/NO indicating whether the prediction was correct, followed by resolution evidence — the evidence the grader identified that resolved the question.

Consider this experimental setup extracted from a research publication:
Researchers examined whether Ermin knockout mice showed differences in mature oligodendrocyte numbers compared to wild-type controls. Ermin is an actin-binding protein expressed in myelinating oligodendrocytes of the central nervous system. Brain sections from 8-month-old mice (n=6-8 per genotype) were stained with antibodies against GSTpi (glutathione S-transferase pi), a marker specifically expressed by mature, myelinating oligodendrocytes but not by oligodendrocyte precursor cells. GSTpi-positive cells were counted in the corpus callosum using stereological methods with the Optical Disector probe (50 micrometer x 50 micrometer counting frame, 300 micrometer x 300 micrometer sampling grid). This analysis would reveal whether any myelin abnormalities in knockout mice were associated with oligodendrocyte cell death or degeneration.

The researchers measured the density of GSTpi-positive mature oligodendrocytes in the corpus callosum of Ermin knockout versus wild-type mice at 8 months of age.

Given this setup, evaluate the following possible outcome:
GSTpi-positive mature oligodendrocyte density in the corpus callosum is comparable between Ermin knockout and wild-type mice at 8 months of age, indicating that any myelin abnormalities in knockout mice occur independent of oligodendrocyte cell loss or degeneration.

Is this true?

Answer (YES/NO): NO